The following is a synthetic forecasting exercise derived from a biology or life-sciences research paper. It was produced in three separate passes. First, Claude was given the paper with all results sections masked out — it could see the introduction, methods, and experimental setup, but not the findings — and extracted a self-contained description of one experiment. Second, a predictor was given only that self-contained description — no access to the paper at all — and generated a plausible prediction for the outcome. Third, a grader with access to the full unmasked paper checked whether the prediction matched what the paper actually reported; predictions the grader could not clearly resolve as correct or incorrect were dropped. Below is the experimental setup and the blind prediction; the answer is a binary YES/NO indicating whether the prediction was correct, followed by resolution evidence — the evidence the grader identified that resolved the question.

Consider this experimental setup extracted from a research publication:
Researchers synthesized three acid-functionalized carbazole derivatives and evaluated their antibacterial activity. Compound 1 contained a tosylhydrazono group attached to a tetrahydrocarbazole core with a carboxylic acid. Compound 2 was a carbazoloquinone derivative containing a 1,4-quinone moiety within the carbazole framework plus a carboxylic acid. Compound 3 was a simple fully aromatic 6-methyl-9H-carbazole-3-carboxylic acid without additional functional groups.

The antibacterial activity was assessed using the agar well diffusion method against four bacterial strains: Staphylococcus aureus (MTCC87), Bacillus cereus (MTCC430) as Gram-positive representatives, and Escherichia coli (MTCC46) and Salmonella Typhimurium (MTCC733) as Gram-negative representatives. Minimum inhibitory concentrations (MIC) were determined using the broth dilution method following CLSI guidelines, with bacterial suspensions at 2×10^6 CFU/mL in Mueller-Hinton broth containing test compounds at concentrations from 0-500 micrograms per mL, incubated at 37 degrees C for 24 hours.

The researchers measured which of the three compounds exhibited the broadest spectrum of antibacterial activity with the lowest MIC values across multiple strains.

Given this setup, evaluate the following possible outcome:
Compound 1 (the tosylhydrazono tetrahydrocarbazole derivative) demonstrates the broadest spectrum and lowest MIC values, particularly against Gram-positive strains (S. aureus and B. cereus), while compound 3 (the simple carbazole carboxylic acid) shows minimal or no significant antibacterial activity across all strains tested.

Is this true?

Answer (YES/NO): NO